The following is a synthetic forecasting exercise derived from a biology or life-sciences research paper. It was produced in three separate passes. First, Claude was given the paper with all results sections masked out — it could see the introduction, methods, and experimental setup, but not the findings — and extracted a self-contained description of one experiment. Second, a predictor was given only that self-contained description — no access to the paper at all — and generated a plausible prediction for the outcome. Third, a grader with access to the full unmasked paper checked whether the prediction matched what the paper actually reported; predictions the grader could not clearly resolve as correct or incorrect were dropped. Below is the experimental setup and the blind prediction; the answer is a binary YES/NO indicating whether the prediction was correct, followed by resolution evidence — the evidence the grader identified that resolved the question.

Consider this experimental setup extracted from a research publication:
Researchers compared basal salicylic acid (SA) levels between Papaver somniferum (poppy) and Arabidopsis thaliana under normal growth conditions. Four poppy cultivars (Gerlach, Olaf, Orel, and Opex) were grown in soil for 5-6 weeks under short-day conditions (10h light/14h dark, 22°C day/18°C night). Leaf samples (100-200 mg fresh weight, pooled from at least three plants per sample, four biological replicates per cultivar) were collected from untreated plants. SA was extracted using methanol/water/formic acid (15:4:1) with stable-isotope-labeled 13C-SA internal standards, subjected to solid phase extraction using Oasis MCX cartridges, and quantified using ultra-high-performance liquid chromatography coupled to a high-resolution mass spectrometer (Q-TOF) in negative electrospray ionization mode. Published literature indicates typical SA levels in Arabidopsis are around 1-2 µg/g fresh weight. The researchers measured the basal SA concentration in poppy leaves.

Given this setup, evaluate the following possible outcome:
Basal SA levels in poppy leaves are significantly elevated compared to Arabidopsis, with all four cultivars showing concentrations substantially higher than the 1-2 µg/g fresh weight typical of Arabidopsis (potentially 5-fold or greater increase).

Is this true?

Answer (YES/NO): NO